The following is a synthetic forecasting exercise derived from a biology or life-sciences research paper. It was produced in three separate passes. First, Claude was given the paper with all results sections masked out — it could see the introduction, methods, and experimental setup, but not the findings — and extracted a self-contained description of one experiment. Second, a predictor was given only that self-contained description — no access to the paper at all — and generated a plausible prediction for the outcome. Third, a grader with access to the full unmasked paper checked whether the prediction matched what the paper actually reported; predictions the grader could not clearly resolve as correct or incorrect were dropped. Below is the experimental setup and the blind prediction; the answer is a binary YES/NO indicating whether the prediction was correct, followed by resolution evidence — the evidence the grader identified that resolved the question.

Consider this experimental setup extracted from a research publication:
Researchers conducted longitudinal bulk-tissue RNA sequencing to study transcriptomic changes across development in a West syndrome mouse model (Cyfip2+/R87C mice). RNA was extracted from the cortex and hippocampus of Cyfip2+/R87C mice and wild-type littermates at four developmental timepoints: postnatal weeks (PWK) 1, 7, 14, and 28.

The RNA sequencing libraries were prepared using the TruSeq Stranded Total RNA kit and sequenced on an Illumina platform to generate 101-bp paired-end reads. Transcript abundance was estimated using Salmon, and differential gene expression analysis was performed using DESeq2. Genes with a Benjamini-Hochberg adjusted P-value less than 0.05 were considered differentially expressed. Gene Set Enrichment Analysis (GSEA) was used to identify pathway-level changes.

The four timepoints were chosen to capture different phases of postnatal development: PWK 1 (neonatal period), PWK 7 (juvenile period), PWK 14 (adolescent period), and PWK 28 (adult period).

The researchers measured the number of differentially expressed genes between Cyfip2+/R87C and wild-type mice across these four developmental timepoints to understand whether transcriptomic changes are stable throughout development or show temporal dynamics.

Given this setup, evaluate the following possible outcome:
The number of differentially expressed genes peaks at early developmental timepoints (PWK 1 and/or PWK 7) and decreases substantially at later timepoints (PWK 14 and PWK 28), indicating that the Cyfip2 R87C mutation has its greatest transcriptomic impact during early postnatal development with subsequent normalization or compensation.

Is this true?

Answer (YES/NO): NO